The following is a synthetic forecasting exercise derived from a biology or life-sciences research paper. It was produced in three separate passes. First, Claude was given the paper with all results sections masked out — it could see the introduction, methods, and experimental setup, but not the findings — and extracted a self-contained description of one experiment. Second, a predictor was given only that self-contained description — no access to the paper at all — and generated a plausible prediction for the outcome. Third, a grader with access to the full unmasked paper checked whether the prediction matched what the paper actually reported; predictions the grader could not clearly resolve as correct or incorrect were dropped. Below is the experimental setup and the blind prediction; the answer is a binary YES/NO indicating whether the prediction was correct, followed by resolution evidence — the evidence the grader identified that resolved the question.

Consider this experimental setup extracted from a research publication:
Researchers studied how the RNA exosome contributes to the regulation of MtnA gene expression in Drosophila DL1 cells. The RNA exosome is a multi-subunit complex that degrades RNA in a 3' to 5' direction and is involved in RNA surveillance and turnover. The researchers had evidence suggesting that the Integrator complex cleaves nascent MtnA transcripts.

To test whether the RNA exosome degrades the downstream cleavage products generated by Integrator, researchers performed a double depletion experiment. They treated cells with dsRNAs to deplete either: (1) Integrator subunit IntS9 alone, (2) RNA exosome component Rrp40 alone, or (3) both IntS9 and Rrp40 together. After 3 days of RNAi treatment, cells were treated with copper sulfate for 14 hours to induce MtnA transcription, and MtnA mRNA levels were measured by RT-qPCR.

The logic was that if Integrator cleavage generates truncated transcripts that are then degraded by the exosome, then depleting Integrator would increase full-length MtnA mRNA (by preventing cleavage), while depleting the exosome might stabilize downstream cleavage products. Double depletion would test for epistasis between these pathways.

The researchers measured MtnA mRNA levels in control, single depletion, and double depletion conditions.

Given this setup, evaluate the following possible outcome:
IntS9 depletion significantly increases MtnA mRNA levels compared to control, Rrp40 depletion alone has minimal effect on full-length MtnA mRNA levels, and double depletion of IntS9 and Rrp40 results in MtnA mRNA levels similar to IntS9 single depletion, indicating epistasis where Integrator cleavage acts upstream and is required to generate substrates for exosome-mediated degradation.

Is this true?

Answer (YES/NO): NO